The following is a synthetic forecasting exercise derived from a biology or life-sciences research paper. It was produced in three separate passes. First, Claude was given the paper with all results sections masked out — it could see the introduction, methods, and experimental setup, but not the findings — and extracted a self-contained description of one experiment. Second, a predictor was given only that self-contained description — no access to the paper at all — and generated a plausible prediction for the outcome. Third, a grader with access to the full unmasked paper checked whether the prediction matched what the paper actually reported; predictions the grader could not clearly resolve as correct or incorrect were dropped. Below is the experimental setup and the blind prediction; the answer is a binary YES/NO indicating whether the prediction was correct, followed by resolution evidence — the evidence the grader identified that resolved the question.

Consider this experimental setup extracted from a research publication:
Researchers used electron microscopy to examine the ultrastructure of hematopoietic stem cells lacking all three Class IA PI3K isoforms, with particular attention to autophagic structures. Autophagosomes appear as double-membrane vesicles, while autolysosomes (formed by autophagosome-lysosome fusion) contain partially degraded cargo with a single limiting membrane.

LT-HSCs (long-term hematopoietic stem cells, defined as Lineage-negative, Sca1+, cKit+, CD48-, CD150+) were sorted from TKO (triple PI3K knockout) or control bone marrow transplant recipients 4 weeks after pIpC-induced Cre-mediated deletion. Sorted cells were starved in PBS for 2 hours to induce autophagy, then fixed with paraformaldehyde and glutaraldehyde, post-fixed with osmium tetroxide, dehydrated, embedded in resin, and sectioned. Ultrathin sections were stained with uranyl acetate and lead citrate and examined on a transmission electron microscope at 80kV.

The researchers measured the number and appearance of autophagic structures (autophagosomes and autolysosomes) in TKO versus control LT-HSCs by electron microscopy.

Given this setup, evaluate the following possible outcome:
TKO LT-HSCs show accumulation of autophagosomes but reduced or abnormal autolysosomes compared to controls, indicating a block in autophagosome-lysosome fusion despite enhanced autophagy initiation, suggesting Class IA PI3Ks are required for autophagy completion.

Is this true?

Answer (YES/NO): NO